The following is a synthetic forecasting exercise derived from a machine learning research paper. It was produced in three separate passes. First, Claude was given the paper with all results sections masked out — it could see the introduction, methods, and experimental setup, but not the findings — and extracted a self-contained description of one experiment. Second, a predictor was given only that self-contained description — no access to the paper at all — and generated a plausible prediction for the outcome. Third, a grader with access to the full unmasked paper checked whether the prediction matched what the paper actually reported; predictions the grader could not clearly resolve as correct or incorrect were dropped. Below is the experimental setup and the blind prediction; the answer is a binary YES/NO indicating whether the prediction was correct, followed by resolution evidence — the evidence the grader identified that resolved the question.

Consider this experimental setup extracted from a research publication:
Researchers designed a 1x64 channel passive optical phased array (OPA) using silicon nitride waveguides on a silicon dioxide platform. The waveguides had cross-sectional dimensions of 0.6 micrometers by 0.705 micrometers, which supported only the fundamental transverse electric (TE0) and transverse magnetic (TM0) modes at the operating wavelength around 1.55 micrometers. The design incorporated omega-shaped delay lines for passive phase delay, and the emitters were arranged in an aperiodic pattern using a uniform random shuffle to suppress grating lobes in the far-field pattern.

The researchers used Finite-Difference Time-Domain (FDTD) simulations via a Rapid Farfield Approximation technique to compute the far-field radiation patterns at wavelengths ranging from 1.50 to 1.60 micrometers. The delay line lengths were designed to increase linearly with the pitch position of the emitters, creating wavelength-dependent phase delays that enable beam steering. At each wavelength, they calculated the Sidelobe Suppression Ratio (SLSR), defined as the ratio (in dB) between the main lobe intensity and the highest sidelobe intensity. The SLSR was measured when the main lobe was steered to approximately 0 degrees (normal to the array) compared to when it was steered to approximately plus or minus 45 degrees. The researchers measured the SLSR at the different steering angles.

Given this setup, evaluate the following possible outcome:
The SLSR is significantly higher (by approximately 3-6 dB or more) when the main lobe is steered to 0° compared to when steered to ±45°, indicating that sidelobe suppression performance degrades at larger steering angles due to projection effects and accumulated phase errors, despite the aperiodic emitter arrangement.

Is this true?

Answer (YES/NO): YES